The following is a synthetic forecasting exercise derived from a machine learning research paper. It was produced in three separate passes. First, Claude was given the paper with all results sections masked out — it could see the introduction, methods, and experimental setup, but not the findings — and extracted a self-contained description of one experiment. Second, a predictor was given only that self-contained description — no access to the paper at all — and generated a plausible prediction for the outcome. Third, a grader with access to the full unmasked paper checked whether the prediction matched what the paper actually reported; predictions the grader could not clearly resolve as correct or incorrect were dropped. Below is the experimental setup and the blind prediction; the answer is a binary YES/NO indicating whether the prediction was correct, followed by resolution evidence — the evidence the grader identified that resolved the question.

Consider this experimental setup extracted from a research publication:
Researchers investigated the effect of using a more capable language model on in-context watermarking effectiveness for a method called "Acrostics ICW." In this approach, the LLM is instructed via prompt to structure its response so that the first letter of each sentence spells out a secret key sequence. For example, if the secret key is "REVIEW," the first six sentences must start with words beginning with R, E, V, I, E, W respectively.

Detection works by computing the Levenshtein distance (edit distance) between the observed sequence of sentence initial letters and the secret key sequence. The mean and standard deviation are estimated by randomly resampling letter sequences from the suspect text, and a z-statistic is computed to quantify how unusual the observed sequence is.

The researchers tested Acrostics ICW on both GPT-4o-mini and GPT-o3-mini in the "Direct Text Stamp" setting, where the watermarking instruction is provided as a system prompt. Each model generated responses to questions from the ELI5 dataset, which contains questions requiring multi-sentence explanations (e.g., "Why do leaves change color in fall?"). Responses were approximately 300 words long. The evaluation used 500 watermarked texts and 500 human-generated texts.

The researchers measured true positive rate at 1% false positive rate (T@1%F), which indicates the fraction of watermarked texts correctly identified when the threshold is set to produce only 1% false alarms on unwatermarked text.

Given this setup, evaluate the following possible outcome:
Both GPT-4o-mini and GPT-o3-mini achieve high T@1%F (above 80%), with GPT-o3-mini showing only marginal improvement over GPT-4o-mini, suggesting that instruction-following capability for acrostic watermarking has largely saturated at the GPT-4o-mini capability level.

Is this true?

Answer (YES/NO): NO